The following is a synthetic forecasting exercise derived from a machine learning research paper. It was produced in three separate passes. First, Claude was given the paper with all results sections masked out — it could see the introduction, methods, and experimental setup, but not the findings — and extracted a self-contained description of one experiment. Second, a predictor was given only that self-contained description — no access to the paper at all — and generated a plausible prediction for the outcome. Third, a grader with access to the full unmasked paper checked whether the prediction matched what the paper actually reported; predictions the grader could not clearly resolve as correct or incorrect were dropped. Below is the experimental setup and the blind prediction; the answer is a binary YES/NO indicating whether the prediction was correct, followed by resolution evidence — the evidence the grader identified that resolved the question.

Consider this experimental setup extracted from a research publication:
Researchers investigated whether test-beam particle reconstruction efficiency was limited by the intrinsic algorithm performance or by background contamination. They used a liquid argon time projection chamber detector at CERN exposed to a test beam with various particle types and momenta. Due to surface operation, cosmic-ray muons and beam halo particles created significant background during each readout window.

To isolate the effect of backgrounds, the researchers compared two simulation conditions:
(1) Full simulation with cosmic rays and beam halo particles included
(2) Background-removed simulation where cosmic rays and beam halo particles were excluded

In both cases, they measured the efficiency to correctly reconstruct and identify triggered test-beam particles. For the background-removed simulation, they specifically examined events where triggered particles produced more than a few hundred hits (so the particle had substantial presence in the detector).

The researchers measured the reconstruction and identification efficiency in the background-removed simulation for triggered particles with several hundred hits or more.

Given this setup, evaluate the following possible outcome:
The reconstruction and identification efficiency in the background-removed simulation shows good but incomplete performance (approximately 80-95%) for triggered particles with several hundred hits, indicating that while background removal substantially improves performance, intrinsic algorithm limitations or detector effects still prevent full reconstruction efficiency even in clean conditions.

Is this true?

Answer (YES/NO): NO